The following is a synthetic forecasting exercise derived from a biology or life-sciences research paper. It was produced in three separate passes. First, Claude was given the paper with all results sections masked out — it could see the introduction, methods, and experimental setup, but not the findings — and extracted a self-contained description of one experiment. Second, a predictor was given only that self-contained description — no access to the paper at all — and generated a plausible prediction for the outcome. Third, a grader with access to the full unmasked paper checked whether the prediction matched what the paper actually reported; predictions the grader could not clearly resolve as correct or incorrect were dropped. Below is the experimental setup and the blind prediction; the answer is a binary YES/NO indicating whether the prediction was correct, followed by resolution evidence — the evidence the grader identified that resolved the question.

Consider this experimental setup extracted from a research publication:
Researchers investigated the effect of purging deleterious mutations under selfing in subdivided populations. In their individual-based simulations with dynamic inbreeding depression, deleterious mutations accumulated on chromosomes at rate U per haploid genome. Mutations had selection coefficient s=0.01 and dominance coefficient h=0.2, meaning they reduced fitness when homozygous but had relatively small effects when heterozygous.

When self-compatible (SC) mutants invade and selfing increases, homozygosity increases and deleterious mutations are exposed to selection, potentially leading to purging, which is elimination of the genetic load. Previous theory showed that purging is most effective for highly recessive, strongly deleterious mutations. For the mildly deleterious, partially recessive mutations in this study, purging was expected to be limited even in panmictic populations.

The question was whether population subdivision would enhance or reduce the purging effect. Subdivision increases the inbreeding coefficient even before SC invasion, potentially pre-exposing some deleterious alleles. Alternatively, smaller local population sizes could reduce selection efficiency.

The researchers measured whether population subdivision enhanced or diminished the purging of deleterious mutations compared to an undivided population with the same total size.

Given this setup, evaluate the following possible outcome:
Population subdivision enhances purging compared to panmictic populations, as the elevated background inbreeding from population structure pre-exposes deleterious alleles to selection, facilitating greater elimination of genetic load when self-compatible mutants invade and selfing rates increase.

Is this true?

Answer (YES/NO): NO